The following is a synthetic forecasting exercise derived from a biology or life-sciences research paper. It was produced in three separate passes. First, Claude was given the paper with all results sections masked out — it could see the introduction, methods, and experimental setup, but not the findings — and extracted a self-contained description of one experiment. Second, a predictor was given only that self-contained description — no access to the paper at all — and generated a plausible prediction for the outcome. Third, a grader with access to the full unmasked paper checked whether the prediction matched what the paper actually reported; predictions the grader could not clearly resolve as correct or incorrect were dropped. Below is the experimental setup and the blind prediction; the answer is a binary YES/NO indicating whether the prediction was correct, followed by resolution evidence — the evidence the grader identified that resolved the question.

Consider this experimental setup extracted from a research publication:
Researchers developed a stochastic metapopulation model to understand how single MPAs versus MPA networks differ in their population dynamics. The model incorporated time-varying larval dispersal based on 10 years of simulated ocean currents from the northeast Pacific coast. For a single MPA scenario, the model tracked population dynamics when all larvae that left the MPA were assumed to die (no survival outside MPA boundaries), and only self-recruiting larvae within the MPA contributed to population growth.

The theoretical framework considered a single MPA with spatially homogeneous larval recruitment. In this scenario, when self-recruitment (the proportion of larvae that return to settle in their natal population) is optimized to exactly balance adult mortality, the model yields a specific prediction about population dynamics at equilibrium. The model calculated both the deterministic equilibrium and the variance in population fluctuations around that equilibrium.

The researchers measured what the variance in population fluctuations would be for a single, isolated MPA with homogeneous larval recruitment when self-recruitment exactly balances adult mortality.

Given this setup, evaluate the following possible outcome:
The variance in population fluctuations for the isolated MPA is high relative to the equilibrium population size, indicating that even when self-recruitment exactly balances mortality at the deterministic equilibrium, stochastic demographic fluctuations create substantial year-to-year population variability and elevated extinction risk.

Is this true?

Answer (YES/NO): NO